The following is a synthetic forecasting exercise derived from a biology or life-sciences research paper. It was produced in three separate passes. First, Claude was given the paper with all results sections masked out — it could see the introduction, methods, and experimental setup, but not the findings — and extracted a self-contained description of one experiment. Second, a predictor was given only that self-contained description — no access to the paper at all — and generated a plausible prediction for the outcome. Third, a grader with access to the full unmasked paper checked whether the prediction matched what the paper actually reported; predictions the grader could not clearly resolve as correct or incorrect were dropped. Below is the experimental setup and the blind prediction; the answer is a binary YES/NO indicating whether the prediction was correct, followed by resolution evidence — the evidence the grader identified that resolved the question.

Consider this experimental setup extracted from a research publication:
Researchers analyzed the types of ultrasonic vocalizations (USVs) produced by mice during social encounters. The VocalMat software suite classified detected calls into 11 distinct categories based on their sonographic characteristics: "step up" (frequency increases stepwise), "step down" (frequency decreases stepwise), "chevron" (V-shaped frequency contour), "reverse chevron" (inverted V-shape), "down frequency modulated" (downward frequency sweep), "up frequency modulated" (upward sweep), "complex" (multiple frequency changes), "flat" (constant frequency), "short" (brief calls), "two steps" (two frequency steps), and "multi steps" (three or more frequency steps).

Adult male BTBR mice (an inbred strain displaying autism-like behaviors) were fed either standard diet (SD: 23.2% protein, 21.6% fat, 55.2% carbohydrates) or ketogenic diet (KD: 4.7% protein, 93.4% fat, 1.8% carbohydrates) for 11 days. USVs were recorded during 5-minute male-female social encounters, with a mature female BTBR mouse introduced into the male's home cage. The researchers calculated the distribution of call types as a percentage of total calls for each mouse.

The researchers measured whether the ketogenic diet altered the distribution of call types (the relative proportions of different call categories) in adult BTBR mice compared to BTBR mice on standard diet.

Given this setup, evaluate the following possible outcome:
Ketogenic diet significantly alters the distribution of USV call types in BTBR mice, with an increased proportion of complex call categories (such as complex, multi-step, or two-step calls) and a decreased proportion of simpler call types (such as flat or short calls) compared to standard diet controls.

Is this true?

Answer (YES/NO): NO